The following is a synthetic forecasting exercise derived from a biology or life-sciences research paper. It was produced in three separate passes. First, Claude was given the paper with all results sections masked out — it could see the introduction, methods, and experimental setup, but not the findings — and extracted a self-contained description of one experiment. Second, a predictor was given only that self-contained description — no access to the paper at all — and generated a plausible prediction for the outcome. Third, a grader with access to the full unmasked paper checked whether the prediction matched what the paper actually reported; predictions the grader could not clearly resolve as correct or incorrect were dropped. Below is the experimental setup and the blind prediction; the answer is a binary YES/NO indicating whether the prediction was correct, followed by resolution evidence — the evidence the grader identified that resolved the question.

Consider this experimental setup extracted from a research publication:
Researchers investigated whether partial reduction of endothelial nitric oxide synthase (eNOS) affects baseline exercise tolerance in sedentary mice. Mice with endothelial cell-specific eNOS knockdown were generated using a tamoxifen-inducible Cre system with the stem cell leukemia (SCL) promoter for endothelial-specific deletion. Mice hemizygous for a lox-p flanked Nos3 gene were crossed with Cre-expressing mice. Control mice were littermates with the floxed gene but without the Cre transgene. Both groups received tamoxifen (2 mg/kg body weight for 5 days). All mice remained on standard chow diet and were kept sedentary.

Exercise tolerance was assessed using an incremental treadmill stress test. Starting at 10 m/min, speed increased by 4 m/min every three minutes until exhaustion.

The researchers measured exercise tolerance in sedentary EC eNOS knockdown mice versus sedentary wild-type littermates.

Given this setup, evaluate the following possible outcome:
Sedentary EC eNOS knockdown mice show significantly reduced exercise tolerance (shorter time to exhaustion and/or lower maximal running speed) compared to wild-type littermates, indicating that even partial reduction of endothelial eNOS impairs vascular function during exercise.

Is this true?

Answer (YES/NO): YES